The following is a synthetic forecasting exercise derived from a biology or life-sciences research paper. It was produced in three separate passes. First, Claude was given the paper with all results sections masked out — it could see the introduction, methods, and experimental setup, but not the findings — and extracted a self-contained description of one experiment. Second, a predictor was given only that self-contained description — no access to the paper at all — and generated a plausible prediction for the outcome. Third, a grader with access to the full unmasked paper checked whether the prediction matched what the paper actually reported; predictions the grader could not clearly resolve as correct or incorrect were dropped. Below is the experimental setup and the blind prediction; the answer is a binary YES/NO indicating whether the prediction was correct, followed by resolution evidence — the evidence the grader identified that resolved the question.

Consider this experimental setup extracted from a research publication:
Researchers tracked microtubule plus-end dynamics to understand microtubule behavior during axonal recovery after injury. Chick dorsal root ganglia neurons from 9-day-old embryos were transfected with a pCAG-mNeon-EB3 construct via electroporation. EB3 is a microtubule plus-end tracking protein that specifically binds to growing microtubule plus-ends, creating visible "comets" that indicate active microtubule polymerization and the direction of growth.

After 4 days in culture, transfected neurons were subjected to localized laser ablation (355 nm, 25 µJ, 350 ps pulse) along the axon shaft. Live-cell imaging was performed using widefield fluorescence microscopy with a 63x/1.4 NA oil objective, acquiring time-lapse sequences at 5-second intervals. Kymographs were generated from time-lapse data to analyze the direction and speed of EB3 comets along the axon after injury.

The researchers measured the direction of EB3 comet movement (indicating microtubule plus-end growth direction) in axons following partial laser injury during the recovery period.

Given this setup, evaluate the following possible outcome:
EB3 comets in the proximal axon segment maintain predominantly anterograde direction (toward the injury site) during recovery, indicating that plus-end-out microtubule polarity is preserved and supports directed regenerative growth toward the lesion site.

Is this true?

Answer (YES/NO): YES